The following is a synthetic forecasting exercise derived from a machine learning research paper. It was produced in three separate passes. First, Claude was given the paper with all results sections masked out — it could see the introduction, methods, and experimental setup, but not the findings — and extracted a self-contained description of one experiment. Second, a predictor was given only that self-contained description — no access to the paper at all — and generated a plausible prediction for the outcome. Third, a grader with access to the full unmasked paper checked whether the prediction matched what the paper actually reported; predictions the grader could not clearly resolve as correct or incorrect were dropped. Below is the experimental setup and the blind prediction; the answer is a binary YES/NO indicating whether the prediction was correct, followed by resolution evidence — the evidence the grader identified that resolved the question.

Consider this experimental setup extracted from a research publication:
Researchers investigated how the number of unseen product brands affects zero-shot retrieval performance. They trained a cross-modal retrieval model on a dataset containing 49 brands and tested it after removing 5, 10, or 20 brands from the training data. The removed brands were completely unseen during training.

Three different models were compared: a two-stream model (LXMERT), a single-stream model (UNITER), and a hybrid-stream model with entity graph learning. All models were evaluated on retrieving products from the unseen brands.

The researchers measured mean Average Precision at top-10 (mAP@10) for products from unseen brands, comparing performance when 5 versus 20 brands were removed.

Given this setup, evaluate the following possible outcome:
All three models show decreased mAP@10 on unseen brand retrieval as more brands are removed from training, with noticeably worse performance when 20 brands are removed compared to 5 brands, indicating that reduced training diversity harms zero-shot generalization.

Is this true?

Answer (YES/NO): YES